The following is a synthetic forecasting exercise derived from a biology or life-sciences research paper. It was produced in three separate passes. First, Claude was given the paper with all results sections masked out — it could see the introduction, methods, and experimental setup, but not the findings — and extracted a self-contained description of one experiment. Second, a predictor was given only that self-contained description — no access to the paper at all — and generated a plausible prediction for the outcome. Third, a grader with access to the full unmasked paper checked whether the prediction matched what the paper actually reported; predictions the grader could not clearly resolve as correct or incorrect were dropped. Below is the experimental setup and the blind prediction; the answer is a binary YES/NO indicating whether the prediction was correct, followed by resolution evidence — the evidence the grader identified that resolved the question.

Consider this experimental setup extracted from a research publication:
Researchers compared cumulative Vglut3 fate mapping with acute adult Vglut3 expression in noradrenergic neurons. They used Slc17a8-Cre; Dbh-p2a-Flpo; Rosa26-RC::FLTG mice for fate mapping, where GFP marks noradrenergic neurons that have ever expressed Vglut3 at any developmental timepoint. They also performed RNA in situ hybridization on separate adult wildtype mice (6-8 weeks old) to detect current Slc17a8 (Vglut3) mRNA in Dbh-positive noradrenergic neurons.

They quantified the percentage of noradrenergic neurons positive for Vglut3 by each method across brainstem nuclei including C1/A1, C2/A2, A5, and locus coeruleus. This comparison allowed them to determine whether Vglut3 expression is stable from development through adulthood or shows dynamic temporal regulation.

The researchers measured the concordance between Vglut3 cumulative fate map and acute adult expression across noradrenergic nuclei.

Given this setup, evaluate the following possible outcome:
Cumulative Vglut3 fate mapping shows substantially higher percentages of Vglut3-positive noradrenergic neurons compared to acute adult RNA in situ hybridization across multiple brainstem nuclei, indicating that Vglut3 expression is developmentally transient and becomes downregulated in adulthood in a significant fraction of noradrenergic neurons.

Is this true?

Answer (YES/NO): NO